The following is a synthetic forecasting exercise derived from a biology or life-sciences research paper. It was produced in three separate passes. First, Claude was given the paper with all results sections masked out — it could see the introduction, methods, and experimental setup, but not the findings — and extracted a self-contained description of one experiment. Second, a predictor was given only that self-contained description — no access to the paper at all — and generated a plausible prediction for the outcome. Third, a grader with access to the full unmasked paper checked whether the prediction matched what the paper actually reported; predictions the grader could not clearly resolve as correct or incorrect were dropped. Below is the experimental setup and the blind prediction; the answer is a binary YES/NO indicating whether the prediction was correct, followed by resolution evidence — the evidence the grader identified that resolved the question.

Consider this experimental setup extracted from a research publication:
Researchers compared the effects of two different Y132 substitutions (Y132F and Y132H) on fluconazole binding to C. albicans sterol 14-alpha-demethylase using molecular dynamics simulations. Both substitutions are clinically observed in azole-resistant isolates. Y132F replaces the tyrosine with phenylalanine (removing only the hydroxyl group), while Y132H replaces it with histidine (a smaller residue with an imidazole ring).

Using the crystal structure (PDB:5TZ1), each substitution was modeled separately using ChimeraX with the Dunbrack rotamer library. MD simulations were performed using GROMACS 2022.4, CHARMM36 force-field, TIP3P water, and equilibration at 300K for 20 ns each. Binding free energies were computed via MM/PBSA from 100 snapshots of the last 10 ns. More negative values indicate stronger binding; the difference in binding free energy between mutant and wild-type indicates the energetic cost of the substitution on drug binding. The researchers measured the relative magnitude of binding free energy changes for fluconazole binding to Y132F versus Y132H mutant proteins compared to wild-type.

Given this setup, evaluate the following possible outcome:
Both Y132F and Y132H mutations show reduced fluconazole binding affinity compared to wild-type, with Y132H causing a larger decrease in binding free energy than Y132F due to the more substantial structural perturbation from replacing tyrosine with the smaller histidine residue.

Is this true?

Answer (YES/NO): YES